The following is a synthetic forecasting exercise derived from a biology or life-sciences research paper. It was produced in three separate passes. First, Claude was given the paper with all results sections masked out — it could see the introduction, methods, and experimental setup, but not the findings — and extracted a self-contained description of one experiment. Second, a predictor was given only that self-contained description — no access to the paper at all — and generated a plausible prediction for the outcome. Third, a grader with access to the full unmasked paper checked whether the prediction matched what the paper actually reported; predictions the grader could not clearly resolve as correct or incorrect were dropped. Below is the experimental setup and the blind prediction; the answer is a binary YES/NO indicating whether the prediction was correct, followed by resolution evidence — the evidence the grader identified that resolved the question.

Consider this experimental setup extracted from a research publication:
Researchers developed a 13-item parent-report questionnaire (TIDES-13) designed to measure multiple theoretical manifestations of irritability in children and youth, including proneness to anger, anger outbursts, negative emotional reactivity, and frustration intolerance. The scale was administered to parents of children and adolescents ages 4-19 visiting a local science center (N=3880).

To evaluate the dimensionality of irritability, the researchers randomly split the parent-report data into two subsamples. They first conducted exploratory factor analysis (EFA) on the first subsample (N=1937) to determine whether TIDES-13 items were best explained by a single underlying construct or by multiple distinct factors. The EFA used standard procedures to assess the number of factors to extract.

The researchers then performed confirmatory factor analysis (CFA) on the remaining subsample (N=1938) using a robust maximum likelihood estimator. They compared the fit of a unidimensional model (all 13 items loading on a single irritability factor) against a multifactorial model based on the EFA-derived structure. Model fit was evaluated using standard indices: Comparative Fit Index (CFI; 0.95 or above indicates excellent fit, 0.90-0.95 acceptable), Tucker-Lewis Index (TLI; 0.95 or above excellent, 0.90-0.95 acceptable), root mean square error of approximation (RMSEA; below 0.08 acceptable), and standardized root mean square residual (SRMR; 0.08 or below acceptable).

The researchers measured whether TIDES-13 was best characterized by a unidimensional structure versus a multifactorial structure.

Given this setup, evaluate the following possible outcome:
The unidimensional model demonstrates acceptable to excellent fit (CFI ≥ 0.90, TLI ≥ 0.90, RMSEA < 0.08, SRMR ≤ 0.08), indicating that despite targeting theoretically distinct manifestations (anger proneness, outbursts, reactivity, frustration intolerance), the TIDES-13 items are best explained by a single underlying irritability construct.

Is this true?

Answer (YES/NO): NO